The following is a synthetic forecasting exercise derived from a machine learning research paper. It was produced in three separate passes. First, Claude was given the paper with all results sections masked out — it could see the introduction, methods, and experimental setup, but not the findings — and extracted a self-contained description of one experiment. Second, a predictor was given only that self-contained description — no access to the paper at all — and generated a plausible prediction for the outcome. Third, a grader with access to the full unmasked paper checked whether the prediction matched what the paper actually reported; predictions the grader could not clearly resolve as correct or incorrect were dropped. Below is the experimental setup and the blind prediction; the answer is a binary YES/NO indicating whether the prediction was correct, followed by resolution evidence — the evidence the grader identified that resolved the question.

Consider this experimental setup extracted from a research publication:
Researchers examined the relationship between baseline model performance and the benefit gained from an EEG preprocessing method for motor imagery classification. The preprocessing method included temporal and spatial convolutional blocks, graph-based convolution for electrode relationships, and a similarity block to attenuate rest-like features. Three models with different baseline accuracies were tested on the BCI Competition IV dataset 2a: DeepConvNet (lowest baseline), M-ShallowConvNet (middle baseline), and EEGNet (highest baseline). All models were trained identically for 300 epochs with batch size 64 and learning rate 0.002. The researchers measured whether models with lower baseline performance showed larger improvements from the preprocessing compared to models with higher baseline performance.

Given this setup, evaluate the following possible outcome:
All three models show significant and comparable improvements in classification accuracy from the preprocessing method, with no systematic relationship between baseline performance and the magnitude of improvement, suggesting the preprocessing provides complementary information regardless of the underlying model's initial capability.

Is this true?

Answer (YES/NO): NO